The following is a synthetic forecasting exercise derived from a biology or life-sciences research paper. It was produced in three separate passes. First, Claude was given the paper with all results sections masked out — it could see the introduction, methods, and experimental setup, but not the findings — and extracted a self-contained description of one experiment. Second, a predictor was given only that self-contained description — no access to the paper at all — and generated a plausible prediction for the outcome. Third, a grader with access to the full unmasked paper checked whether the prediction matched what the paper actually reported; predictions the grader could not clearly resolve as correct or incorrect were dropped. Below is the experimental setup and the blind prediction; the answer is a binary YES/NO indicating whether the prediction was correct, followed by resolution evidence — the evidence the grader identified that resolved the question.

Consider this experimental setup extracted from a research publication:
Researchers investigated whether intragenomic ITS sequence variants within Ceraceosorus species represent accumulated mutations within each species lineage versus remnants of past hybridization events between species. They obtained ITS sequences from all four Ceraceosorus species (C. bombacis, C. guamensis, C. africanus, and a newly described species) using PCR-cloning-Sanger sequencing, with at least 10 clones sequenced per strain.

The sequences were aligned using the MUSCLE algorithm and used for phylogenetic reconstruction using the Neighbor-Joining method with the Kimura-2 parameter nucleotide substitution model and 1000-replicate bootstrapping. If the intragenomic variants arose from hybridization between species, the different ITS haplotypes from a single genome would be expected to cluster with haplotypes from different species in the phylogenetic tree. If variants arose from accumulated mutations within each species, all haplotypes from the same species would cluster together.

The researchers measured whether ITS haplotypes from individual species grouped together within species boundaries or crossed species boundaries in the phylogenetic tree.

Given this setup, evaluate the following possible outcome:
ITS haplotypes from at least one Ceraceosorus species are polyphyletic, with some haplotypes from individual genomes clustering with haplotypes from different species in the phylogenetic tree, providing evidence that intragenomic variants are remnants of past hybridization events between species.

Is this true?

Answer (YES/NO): NO